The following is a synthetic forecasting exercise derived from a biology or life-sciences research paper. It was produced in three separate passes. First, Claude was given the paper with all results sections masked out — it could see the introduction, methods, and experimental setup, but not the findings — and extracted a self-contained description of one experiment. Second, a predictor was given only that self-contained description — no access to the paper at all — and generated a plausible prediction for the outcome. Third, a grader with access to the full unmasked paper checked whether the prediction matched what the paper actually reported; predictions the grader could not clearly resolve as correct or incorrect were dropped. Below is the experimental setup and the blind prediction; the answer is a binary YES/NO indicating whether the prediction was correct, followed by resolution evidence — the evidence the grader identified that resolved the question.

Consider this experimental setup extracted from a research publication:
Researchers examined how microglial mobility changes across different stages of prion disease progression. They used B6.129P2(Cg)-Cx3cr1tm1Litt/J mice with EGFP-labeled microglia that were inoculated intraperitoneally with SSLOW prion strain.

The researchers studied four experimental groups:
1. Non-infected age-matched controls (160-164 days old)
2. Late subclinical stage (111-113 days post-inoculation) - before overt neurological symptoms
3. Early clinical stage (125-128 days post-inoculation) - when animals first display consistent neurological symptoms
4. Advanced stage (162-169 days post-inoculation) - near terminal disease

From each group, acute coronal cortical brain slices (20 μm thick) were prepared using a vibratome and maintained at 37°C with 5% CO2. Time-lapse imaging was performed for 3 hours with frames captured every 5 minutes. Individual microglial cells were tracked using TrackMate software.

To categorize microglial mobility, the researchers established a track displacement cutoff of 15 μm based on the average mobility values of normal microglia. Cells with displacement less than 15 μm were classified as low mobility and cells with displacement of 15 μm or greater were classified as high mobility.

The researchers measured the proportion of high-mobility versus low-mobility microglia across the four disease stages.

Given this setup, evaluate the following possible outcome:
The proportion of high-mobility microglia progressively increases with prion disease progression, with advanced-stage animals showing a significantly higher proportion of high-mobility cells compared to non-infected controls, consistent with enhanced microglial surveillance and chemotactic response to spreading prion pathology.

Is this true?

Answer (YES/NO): NO